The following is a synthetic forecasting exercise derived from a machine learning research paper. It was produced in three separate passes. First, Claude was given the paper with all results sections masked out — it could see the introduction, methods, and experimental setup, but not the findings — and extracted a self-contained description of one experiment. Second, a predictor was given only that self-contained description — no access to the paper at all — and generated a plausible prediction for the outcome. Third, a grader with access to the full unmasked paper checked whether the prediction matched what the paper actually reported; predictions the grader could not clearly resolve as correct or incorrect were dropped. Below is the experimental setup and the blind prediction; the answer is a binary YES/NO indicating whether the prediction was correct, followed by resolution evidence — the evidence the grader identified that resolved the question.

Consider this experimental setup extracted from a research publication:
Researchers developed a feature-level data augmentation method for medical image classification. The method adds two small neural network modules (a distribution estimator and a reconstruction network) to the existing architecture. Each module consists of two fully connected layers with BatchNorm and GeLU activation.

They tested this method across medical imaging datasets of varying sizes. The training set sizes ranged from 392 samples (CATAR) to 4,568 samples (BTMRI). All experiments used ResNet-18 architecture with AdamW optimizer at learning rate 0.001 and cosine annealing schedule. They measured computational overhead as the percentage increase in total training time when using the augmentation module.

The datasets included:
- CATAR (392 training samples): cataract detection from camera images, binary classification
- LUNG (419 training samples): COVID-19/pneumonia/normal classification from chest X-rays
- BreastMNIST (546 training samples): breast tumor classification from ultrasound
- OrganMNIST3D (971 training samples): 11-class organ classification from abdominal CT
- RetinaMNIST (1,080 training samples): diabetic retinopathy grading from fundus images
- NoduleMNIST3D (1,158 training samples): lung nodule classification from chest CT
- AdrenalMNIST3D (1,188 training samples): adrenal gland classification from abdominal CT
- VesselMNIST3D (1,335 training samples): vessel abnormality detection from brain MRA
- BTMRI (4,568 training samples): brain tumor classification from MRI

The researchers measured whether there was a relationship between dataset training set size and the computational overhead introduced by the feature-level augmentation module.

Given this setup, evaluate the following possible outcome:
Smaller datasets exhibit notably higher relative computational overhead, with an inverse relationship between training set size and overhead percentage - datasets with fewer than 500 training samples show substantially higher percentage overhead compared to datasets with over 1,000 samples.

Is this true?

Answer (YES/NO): NO